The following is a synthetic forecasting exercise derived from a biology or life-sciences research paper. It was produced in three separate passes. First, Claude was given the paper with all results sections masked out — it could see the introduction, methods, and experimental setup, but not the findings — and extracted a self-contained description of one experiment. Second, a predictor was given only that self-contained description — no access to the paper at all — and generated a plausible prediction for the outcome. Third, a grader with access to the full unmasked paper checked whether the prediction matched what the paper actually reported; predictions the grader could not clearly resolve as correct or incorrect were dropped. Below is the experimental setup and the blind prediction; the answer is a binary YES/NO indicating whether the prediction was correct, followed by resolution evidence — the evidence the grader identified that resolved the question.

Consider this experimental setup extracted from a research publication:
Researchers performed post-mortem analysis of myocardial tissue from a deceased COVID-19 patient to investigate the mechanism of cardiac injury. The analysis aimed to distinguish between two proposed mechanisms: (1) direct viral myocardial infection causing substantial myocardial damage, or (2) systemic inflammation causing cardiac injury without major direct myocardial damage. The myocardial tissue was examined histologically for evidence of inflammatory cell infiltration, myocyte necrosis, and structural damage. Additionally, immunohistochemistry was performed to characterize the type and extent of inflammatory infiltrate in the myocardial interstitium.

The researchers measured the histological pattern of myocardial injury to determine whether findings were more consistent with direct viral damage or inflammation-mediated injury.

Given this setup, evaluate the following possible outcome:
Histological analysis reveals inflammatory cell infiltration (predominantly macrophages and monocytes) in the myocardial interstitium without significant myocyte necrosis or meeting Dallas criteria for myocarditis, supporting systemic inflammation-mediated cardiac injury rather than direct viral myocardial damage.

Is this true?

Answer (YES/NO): NO